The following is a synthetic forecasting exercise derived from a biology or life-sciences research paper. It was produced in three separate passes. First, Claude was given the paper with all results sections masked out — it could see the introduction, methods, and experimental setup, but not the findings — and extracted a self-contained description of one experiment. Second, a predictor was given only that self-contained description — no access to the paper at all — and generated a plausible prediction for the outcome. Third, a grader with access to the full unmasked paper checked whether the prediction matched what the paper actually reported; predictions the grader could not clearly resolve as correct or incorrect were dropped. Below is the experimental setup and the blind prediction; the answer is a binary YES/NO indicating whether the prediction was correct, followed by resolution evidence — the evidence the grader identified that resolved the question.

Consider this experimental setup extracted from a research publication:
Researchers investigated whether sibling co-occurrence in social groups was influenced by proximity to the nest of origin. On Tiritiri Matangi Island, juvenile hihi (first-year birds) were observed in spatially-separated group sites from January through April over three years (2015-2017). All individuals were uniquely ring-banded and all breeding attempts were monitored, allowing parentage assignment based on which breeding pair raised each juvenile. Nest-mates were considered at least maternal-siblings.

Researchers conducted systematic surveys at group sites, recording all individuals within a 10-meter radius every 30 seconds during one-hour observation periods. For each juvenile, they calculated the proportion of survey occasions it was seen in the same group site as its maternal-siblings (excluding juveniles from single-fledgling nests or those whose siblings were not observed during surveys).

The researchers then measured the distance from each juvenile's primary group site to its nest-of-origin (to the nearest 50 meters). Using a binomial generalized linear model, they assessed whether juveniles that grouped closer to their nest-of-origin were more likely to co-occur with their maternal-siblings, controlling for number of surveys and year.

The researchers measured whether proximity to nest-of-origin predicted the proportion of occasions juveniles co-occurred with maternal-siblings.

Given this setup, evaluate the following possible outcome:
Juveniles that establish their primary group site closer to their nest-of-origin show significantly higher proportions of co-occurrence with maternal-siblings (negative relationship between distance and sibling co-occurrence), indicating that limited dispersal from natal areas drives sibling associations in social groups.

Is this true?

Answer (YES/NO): NO